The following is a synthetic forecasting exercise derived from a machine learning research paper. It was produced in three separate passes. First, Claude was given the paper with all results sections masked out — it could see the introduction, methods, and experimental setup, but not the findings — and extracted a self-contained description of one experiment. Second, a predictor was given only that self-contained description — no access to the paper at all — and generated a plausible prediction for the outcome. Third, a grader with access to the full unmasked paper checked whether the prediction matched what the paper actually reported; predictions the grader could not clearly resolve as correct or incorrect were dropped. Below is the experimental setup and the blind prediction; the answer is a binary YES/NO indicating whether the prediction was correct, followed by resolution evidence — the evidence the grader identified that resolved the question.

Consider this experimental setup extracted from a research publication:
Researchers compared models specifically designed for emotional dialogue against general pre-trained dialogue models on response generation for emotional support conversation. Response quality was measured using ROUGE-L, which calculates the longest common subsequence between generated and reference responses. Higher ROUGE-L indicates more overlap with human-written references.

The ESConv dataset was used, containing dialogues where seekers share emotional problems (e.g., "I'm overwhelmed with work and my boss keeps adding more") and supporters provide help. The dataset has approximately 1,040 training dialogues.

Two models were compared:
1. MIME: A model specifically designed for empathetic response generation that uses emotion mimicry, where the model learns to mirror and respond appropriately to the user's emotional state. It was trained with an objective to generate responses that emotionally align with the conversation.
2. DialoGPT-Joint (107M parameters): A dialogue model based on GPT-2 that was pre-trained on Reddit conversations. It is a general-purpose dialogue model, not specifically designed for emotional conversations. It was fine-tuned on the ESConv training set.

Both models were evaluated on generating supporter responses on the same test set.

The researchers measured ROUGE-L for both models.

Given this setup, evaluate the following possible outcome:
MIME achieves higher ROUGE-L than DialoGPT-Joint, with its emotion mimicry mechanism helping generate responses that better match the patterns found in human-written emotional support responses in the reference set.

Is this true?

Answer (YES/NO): YES